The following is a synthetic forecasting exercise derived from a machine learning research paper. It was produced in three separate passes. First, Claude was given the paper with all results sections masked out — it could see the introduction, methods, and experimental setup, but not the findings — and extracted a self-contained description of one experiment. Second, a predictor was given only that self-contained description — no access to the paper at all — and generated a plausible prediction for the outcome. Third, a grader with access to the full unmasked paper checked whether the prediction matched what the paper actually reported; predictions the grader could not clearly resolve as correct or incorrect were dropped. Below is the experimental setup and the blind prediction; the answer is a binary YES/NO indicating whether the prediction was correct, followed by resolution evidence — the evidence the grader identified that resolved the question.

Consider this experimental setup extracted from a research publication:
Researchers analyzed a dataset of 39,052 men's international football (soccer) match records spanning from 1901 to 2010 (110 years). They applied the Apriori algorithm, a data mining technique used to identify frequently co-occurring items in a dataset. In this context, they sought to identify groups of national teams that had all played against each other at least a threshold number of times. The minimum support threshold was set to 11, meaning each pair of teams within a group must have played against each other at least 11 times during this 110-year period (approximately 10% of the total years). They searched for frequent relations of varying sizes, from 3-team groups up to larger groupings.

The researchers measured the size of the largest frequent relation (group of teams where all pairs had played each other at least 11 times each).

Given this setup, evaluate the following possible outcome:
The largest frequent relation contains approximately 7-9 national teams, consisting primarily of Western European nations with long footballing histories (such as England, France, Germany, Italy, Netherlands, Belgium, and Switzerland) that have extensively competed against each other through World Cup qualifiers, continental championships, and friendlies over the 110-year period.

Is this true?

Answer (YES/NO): NO